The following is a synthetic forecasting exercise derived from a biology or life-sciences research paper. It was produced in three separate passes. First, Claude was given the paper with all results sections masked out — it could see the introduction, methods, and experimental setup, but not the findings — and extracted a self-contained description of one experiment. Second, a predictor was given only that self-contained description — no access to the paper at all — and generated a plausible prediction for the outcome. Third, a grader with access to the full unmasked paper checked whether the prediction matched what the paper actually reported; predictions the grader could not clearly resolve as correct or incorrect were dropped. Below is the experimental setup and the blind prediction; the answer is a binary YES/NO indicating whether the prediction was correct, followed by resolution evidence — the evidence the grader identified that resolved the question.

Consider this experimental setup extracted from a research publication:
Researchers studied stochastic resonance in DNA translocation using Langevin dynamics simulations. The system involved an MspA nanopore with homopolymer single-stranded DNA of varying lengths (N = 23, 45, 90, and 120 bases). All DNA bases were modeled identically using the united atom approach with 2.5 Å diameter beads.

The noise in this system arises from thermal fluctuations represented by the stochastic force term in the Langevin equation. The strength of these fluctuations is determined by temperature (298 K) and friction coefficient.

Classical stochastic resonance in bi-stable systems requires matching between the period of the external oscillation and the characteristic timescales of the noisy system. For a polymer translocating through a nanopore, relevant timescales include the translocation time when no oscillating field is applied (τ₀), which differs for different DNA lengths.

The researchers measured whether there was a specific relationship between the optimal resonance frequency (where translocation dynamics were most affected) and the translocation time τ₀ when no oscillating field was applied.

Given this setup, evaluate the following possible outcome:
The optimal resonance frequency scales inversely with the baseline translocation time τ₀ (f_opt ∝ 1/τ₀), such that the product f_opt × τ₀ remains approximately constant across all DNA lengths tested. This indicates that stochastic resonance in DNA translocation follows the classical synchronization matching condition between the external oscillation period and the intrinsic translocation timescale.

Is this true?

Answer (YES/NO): NO